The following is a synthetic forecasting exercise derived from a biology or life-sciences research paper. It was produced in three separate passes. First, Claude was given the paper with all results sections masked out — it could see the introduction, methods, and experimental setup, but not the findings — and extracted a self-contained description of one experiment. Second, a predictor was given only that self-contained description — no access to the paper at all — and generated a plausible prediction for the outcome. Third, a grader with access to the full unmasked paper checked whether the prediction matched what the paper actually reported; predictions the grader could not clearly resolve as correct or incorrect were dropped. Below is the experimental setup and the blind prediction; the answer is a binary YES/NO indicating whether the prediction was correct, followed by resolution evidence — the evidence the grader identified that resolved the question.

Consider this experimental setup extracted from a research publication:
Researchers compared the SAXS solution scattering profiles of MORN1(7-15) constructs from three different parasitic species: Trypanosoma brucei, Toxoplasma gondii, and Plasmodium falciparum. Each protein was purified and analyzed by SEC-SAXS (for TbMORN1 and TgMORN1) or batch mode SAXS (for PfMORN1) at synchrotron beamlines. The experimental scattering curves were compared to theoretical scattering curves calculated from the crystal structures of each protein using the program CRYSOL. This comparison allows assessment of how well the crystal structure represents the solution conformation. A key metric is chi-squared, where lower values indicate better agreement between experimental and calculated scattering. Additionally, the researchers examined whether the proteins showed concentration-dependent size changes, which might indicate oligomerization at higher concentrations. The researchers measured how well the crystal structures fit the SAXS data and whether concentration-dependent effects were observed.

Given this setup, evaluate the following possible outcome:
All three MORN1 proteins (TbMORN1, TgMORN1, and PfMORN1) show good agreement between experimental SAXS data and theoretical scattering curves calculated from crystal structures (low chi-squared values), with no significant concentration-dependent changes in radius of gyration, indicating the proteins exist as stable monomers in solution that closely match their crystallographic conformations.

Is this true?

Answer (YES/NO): NO